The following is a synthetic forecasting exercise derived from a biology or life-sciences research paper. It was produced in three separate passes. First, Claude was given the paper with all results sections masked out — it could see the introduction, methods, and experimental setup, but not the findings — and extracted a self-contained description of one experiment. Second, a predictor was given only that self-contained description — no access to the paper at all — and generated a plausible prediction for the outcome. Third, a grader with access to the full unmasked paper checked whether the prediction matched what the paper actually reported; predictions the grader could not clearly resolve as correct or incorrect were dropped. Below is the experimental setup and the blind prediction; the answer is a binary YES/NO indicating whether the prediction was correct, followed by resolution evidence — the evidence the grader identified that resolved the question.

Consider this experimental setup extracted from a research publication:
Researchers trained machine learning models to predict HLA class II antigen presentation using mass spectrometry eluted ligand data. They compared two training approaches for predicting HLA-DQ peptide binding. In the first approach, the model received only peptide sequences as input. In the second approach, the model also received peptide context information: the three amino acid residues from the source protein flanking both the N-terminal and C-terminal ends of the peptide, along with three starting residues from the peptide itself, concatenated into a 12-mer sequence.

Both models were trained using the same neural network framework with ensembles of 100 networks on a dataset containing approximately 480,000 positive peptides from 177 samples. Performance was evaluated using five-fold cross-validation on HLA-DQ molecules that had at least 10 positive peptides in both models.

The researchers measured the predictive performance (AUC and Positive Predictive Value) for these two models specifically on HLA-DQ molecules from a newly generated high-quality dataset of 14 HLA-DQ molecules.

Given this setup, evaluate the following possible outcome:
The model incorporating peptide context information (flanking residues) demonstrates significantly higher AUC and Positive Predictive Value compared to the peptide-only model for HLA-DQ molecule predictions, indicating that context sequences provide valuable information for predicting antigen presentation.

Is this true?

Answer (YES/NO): YES